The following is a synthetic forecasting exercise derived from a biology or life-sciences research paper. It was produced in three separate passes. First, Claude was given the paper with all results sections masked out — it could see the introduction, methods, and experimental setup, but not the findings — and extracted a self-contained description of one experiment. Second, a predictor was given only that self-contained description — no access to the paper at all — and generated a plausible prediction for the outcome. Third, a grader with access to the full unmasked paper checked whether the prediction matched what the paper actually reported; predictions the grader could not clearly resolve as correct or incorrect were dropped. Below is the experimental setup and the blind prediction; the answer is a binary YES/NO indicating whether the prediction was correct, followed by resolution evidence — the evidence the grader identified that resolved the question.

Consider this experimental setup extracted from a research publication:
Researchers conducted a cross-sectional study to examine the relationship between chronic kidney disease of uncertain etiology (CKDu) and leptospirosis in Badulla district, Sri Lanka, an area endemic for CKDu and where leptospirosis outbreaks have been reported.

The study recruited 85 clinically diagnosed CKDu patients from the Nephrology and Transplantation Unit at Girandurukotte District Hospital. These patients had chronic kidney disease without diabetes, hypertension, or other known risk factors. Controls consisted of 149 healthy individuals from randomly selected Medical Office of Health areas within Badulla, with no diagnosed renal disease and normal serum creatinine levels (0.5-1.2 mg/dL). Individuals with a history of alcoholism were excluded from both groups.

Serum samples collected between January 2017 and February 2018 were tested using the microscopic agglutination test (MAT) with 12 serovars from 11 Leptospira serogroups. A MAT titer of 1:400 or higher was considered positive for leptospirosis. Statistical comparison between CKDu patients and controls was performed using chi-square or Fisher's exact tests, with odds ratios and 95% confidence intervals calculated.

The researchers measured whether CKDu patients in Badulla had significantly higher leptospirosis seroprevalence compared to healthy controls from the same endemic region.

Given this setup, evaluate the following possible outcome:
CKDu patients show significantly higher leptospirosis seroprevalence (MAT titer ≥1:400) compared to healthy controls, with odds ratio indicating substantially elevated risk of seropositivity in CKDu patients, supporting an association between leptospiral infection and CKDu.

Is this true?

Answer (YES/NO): NO